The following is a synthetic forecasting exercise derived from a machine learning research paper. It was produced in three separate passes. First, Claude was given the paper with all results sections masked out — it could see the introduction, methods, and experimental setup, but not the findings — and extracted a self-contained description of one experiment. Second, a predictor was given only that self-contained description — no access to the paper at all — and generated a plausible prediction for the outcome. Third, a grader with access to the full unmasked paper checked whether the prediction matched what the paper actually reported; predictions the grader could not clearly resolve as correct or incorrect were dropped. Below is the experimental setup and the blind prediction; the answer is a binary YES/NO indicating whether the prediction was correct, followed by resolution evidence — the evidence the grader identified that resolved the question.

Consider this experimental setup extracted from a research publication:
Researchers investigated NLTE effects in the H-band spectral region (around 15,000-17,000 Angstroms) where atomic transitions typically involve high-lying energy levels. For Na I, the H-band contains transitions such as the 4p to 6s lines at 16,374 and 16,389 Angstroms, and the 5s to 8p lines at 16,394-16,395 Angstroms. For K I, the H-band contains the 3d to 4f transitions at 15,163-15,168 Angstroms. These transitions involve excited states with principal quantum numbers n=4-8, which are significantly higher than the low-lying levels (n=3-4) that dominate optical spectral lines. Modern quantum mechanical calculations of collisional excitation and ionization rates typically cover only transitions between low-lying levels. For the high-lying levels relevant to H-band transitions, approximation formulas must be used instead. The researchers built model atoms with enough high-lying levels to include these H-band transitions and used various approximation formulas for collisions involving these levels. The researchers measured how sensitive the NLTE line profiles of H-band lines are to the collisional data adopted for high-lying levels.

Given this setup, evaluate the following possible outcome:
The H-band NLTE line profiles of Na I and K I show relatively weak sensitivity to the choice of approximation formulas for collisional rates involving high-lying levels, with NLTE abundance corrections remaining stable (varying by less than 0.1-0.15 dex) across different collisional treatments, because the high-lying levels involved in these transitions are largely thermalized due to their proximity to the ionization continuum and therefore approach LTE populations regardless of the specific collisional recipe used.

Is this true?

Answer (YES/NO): NO